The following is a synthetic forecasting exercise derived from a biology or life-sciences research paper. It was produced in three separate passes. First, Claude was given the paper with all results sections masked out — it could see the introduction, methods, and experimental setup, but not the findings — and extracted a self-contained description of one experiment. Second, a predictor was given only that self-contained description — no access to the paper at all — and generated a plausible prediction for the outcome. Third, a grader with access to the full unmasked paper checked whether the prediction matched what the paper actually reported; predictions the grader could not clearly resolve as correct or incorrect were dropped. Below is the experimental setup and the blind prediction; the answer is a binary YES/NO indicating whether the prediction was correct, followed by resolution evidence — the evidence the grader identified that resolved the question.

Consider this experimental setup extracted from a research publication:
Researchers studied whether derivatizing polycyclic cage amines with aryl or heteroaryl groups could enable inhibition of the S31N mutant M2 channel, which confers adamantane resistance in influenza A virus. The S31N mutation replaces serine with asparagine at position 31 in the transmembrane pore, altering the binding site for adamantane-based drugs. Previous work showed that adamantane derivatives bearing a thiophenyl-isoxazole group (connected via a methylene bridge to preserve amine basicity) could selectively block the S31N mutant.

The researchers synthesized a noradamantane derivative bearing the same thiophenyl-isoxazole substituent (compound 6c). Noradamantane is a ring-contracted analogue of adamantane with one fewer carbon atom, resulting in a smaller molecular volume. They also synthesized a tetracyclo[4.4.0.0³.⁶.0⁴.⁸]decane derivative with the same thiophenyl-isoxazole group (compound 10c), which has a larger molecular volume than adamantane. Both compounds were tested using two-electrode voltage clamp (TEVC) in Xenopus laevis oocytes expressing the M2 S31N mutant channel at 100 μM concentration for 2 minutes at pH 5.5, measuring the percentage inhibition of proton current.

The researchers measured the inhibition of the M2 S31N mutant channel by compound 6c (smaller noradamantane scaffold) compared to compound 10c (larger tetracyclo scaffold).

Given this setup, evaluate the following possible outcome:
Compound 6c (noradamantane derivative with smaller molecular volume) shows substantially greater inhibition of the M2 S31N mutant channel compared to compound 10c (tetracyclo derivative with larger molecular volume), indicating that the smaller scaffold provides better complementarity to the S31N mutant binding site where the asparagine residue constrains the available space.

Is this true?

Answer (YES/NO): YES